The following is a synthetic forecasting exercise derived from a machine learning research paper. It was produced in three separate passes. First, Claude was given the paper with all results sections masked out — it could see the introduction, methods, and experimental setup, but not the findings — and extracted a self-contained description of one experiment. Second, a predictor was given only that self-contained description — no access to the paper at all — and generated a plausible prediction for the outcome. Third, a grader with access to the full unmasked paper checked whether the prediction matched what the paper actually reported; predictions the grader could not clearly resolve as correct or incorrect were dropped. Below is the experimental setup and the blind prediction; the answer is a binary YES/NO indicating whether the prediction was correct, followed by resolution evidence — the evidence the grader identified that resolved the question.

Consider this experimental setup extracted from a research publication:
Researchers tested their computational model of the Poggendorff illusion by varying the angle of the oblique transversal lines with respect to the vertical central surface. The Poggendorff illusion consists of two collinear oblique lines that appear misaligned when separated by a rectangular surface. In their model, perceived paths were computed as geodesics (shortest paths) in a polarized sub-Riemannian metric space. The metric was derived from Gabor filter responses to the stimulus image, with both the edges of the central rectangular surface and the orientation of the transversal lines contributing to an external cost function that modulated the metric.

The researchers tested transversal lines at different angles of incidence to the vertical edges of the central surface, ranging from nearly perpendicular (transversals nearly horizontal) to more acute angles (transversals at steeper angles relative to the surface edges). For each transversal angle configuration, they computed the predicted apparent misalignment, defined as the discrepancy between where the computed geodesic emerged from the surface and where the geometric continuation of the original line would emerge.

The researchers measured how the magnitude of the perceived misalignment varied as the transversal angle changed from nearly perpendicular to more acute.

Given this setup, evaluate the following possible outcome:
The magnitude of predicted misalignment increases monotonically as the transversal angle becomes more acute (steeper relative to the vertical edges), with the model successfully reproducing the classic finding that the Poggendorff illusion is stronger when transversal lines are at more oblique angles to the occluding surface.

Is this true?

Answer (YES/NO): YES